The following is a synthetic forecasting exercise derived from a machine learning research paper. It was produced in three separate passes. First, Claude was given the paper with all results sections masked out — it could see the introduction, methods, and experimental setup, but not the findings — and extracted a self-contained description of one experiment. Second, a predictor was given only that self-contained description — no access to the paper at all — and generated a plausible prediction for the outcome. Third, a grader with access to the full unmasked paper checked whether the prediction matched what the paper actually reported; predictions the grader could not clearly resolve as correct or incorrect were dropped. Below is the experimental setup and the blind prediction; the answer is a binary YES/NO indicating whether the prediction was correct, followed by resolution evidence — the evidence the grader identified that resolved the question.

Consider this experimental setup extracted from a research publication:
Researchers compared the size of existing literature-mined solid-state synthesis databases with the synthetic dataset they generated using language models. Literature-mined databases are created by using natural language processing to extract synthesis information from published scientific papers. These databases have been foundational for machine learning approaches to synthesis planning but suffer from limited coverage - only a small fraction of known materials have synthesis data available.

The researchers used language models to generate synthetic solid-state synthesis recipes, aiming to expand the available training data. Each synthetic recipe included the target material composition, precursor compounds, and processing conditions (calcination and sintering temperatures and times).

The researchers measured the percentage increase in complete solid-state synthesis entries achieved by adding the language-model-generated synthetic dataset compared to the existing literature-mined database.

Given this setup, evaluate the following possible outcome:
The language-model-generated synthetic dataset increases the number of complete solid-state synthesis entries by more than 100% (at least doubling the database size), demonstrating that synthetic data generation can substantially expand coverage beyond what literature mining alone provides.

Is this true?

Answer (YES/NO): YES